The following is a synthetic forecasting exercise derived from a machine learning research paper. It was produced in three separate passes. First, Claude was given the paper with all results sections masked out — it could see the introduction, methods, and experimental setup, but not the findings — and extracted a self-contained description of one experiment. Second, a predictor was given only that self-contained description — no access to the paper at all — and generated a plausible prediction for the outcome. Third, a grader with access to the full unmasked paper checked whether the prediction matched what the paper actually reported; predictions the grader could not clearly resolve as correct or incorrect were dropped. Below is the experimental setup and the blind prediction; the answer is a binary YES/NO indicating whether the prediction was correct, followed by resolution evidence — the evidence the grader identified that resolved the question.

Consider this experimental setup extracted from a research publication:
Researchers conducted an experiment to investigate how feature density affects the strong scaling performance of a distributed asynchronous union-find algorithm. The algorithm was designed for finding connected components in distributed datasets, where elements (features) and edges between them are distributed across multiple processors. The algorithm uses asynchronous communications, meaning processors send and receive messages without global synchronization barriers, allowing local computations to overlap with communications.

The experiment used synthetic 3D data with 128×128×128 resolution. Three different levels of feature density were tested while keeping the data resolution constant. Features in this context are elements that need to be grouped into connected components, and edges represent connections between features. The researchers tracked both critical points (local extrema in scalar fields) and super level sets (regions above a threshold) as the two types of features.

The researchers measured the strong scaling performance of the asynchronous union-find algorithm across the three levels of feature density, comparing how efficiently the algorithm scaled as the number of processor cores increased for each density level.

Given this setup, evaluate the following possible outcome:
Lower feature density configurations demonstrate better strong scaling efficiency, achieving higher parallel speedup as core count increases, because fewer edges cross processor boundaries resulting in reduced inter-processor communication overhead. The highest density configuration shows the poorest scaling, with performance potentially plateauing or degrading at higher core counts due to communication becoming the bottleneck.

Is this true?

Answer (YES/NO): NO